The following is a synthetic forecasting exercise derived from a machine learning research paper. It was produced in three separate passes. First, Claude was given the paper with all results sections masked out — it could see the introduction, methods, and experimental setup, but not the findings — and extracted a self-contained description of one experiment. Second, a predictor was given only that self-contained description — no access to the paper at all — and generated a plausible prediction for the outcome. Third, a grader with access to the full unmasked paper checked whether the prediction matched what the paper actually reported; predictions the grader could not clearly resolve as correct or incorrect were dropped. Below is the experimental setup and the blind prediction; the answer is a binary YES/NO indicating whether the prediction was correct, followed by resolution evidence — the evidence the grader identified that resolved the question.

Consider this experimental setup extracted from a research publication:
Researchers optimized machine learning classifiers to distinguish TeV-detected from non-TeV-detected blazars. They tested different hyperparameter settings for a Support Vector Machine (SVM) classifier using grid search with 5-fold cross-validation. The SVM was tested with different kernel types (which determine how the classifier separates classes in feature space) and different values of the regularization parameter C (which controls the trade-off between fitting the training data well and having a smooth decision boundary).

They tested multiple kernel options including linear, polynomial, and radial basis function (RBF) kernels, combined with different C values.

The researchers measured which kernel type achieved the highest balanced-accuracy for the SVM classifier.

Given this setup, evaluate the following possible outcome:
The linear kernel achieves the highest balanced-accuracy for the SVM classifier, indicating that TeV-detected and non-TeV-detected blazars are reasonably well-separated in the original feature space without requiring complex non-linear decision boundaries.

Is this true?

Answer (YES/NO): YES